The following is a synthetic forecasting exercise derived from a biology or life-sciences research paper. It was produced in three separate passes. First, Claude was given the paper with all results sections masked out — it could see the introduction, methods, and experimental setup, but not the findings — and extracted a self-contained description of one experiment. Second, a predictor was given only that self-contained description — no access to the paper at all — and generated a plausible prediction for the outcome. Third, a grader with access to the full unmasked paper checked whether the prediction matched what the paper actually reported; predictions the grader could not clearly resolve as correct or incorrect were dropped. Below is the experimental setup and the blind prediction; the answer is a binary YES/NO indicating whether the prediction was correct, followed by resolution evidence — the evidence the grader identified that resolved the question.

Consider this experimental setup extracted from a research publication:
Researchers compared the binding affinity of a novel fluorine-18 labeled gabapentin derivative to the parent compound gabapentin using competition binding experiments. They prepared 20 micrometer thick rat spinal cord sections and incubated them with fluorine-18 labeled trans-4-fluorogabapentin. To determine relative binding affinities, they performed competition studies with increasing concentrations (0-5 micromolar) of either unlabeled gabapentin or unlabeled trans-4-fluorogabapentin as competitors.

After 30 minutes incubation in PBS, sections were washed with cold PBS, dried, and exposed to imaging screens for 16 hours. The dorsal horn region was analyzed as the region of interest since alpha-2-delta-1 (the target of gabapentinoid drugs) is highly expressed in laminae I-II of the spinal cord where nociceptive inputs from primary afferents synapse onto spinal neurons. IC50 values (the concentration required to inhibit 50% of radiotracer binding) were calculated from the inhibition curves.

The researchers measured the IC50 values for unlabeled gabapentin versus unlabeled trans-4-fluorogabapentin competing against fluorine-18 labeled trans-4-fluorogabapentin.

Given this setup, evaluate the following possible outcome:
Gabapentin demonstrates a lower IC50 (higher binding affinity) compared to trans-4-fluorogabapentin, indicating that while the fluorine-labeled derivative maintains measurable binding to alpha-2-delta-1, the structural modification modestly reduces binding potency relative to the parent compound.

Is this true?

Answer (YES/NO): NO